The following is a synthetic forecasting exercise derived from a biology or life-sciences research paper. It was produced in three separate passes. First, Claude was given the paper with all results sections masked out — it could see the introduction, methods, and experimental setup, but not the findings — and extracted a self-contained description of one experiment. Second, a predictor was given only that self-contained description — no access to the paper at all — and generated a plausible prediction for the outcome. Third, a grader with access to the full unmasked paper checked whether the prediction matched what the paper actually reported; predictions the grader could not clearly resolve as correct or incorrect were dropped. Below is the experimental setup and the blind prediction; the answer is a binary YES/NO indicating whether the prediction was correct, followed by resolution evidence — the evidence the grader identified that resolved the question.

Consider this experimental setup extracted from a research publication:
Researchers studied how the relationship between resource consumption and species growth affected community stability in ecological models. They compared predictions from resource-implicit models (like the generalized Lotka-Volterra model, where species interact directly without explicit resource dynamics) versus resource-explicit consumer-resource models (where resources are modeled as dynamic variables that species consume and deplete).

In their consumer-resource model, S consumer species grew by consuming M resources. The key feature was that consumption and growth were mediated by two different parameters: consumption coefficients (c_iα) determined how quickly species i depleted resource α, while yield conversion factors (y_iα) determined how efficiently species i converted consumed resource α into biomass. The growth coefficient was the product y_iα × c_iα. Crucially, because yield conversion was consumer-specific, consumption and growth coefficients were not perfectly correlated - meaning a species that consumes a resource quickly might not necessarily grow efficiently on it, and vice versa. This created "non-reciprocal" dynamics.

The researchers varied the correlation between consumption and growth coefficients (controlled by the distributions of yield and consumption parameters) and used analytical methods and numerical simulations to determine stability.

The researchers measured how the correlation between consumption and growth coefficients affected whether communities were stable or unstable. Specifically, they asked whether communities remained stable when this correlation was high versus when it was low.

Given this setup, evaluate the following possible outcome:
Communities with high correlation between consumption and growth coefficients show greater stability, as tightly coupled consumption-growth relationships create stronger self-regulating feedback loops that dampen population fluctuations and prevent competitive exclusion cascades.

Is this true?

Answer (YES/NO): YES